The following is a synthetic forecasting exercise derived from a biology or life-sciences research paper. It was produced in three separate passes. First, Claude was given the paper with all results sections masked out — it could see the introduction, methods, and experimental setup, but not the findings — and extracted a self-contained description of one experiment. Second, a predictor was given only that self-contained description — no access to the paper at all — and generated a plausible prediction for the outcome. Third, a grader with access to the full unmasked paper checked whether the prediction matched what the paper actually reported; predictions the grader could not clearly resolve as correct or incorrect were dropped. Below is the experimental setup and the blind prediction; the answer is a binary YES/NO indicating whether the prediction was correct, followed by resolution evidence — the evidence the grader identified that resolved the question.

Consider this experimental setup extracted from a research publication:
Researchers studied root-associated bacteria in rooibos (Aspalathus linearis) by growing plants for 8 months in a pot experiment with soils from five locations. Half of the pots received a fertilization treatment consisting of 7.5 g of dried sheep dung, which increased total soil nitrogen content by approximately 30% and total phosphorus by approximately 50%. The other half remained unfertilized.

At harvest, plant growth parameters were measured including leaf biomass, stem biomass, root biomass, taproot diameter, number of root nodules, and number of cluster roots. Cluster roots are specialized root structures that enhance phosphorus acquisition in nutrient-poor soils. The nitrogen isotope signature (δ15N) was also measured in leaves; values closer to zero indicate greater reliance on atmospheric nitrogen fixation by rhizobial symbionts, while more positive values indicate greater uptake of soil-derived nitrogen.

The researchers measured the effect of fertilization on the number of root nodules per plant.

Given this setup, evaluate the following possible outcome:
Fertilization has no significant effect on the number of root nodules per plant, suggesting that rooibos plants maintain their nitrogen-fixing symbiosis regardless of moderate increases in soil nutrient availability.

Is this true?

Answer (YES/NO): NO